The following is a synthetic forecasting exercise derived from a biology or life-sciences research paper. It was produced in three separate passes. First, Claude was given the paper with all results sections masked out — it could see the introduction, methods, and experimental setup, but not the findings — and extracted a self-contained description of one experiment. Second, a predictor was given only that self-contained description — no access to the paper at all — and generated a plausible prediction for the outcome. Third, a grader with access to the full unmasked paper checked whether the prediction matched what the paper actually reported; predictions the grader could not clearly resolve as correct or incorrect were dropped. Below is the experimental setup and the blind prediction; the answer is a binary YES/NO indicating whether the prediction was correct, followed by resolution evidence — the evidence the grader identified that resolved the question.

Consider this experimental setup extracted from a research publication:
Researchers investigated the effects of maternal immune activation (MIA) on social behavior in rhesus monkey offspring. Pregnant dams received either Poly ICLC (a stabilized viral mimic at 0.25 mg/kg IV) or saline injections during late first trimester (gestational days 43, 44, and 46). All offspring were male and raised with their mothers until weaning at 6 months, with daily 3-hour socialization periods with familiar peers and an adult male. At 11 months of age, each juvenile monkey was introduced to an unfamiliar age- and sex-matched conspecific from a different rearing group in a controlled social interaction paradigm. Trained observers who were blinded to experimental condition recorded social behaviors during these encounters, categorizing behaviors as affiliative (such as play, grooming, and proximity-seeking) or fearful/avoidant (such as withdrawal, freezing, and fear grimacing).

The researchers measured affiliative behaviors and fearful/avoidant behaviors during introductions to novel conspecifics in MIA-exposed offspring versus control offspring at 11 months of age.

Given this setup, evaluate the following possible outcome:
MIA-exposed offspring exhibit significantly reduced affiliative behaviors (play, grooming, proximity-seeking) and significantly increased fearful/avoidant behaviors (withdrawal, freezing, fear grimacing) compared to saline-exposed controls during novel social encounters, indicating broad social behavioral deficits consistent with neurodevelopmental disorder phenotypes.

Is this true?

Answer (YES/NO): NO